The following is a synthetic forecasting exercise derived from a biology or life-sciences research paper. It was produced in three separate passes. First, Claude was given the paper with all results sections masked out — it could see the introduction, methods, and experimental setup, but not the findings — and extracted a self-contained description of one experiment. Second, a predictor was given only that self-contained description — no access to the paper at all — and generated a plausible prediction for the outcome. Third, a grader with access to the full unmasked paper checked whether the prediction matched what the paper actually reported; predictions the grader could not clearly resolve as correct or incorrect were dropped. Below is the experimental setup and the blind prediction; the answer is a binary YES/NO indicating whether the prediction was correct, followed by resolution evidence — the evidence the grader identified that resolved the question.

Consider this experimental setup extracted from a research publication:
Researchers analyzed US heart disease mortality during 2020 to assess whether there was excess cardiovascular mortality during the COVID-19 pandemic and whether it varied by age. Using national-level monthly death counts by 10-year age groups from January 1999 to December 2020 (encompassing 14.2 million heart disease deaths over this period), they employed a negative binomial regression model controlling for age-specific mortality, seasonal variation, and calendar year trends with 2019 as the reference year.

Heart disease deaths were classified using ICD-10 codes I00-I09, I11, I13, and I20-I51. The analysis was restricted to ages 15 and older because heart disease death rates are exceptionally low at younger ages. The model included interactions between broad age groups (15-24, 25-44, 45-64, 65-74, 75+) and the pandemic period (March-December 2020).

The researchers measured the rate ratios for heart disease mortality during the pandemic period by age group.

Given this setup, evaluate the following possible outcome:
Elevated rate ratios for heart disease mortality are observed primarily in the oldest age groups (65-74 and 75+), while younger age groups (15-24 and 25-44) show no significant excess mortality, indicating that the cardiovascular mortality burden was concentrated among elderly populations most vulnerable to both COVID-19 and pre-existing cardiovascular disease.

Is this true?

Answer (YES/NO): NO